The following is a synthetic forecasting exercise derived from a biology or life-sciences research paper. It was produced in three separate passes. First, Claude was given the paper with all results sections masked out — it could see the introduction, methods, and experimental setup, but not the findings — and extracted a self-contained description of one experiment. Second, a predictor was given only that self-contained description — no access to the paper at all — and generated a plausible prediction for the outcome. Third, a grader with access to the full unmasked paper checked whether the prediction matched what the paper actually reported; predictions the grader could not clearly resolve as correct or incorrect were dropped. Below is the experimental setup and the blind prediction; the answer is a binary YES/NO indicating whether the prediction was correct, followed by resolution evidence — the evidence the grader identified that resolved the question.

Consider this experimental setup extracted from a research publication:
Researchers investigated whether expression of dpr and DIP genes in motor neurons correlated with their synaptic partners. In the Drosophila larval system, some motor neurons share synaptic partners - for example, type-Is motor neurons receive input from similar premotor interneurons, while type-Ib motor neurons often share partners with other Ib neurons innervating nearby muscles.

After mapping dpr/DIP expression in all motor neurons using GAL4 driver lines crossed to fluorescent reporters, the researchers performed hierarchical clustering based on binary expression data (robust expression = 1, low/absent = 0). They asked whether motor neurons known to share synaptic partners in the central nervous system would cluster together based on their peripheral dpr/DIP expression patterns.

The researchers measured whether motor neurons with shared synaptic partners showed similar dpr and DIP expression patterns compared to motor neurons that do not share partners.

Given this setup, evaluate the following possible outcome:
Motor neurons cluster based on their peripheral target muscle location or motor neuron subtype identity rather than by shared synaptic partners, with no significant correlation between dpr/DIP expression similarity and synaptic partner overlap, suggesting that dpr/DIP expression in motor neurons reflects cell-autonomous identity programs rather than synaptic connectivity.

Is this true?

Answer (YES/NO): NO